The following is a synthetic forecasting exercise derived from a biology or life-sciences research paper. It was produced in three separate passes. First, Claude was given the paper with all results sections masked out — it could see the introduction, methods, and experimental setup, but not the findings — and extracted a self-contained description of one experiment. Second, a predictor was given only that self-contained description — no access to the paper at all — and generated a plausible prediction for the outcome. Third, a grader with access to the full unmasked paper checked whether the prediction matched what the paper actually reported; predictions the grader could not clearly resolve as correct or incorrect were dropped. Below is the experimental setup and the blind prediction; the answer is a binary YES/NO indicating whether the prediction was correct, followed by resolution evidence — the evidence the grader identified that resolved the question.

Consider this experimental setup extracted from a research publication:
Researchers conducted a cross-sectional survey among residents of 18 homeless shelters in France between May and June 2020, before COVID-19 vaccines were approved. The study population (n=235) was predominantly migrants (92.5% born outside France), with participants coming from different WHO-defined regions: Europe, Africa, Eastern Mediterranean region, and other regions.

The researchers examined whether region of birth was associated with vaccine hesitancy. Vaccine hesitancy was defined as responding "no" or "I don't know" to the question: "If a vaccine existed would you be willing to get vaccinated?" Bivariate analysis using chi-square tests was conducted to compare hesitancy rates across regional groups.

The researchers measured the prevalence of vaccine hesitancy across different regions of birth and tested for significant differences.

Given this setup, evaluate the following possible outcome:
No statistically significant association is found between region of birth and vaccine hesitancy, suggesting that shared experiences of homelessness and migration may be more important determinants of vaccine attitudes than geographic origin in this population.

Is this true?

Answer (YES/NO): NO